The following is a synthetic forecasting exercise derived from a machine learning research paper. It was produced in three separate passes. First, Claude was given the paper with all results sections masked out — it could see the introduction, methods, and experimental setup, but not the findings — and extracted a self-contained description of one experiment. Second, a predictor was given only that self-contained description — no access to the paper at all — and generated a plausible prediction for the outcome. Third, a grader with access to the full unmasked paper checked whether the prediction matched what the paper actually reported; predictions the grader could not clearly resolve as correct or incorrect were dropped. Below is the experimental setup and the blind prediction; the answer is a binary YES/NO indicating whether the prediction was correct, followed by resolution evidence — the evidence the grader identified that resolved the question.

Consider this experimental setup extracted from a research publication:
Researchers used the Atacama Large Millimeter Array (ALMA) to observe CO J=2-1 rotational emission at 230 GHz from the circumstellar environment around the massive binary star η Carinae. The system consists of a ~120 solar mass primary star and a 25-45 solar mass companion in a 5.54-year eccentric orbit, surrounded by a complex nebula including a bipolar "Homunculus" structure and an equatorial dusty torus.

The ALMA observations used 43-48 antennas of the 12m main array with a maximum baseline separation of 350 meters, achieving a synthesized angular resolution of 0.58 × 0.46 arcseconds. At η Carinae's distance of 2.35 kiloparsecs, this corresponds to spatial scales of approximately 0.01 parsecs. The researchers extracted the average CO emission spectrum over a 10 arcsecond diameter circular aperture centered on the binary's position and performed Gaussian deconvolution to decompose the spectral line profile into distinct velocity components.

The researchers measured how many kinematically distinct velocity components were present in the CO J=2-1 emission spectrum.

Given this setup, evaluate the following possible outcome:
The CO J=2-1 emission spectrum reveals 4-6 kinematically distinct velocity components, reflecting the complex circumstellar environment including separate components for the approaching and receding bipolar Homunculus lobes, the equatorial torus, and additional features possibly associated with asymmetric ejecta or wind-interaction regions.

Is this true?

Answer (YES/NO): NO